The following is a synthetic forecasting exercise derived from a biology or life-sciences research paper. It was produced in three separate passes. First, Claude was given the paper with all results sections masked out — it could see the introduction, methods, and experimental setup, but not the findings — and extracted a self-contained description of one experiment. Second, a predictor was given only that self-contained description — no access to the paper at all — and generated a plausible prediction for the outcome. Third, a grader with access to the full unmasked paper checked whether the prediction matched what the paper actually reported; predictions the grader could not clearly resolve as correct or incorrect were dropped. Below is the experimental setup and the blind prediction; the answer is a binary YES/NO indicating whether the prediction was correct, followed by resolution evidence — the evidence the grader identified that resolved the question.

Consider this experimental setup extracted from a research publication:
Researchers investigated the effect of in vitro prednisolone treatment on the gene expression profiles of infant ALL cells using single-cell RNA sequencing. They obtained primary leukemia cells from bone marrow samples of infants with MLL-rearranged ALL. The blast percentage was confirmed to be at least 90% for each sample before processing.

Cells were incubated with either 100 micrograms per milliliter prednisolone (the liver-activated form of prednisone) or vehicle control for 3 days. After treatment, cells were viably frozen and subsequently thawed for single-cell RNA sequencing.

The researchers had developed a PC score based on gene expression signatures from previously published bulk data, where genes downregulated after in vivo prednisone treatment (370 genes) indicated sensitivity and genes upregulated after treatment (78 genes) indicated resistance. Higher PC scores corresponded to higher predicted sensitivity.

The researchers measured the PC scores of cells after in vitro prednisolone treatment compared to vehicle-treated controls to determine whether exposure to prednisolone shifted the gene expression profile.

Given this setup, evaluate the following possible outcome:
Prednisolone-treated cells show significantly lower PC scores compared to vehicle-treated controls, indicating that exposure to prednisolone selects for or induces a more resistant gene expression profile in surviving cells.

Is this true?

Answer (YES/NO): YES